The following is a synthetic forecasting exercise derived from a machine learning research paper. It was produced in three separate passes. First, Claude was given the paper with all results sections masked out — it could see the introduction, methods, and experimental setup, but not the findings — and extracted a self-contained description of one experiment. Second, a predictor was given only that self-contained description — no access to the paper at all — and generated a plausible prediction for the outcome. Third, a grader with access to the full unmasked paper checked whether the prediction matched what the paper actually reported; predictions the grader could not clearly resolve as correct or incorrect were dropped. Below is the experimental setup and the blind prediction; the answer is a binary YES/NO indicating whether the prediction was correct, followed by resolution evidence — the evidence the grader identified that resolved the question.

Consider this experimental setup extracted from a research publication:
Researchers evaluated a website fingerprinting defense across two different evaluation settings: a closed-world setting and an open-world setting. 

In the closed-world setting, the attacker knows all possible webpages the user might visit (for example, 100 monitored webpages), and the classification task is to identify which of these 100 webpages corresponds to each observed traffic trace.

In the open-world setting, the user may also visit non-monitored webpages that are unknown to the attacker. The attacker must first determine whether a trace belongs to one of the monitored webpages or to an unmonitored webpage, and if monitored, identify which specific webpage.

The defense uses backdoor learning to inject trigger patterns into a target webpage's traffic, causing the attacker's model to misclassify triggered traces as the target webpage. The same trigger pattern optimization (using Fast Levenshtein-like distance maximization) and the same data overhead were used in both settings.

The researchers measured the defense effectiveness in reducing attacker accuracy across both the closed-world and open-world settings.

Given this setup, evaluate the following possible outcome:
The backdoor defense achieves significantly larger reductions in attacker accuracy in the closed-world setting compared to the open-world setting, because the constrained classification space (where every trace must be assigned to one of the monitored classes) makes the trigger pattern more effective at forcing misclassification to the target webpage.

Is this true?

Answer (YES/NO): NO